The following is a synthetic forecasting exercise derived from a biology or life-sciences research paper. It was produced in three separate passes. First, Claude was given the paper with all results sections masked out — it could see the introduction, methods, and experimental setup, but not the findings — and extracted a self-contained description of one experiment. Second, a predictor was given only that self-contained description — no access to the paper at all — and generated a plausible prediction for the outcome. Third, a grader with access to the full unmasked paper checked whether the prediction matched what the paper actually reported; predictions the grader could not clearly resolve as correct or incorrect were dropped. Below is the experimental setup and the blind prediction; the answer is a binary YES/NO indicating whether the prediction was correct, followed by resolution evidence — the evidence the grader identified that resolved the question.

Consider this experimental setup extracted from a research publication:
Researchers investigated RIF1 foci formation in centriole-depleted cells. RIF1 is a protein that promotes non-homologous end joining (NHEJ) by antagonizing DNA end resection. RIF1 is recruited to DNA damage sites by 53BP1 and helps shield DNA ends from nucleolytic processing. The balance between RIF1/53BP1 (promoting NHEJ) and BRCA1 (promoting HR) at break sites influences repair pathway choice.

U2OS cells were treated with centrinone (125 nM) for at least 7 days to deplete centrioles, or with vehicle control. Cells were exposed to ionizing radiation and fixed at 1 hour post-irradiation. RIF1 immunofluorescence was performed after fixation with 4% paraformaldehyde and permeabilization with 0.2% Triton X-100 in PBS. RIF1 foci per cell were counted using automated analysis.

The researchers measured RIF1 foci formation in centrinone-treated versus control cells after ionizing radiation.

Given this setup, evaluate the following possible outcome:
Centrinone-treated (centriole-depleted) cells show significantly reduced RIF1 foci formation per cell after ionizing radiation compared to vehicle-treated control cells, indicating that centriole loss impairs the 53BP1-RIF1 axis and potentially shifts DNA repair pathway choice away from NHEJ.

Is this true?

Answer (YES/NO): NO